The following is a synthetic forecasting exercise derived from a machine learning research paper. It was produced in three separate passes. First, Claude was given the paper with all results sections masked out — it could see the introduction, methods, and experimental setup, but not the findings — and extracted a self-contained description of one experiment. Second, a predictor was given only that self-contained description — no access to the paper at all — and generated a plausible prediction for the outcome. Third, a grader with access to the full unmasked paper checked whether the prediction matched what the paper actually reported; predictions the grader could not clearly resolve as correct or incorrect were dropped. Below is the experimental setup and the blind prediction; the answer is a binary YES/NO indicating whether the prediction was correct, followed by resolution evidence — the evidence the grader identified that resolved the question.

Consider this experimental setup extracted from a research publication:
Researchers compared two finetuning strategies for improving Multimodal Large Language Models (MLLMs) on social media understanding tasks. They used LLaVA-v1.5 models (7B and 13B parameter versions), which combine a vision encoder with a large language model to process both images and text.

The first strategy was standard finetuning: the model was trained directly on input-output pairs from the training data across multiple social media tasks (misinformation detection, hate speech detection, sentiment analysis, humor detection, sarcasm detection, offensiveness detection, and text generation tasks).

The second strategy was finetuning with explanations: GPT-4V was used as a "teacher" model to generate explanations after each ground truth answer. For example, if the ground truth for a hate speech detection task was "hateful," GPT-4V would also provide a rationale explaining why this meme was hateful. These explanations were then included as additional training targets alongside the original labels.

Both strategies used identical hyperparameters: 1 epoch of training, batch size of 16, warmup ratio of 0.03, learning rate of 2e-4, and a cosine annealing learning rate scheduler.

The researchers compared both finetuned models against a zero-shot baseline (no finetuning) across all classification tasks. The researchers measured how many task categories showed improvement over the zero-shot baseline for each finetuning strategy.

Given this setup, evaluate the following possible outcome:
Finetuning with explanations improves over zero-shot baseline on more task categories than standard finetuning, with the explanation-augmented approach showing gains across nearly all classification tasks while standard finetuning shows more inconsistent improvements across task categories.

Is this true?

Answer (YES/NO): NO